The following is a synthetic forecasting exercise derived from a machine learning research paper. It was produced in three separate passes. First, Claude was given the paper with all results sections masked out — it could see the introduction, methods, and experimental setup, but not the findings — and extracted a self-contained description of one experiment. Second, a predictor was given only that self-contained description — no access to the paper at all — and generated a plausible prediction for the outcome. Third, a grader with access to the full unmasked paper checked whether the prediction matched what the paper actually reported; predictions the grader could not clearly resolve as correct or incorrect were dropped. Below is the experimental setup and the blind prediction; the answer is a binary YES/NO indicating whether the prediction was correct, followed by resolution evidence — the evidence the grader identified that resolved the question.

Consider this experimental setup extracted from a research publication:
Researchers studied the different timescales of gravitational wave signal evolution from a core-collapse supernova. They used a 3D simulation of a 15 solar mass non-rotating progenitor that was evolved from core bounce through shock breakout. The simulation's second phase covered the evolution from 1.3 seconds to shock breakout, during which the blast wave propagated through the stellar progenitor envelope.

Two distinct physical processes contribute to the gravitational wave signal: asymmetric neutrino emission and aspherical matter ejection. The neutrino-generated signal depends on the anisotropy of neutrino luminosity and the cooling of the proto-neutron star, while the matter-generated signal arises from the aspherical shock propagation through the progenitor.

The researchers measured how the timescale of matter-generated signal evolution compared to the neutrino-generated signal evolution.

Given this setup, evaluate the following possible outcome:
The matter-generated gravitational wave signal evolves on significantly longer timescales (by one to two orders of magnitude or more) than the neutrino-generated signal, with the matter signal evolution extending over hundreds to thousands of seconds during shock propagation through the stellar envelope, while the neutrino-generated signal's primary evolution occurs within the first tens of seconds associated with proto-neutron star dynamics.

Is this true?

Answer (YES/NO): YES